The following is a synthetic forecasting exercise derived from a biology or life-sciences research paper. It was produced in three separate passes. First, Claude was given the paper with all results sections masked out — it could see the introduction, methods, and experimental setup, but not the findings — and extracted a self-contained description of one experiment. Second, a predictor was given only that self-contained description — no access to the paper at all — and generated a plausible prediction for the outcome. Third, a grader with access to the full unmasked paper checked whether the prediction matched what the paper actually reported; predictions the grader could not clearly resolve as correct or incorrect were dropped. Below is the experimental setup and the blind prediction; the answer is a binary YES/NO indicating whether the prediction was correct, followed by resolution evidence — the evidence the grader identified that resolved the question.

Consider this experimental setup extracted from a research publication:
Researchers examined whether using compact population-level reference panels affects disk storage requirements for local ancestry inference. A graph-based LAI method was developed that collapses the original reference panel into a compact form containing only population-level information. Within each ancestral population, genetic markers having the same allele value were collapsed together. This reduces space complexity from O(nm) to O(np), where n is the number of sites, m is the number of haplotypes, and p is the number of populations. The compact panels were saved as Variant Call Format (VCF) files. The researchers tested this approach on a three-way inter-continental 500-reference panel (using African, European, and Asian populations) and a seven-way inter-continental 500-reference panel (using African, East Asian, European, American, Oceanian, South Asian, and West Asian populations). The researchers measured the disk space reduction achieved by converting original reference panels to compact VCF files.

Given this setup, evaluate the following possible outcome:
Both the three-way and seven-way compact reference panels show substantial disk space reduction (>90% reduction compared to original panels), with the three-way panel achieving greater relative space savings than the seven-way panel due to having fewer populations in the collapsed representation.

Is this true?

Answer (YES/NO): YES